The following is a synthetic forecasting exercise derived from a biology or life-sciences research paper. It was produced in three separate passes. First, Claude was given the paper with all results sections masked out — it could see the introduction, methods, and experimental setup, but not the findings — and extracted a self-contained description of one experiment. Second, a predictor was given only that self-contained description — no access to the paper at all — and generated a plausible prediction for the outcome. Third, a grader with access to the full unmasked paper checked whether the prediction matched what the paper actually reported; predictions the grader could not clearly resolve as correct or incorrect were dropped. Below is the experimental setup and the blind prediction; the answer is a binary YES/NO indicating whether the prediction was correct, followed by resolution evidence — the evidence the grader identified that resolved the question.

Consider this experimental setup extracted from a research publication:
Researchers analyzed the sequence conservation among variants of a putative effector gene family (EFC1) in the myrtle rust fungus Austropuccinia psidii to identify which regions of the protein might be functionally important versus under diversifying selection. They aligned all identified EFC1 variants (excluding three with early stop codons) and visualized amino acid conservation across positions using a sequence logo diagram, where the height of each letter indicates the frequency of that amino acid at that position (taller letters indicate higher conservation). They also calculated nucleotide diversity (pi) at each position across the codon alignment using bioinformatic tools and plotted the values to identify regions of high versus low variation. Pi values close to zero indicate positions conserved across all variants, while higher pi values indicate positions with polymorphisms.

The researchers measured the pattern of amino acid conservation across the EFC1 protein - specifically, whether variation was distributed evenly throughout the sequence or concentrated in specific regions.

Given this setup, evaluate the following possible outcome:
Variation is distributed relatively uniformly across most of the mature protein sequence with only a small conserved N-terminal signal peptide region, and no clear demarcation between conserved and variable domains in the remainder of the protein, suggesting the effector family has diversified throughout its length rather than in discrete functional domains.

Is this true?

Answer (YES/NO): NO